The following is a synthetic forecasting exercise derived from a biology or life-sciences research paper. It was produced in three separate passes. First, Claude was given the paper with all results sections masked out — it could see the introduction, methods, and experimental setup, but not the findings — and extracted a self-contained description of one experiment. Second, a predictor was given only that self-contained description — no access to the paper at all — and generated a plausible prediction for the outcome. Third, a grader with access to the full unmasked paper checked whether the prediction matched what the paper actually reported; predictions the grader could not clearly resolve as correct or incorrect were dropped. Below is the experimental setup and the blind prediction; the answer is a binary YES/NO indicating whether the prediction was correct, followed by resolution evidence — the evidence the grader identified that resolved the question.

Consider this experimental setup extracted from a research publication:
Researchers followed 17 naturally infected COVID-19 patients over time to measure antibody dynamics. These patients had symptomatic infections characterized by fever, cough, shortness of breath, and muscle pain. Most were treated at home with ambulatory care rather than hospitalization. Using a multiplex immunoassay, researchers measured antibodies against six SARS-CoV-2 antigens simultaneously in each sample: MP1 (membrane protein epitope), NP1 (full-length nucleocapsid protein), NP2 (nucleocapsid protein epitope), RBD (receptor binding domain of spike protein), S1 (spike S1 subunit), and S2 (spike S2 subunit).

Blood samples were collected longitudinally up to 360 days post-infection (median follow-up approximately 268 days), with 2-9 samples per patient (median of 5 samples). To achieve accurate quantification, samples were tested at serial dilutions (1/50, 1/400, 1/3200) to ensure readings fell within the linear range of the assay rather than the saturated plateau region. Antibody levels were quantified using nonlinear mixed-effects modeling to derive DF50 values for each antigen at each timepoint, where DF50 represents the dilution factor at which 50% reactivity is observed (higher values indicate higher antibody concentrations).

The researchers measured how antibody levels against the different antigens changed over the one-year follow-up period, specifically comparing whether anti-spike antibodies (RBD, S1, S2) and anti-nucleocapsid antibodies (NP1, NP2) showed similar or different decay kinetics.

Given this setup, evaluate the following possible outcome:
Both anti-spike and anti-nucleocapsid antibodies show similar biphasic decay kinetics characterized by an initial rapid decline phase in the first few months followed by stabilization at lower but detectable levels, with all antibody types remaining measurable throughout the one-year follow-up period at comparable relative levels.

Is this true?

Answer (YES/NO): NO